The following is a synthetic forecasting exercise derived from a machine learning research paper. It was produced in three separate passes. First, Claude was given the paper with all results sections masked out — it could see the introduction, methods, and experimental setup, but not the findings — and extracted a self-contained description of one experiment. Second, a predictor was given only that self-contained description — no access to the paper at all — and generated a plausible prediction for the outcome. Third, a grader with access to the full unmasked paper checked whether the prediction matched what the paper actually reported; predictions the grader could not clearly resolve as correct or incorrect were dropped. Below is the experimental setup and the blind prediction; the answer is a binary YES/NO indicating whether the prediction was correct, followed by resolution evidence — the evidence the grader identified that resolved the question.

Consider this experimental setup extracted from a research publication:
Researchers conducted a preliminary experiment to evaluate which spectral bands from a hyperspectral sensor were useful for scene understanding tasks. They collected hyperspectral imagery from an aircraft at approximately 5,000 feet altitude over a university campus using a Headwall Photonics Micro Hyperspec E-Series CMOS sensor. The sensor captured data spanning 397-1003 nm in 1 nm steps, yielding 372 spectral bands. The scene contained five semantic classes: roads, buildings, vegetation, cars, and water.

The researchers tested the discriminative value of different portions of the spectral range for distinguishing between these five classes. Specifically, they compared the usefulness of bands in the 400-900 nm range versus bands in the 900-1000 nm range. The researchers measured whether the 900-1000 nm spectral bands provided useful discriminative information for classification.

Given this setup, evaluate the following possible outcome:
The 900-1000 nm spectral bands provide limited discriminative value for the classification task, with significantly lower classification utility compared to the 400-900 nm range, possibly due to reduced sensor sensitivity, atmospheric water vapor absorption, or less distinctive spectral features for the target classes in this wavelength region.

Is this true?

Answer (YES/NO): YES